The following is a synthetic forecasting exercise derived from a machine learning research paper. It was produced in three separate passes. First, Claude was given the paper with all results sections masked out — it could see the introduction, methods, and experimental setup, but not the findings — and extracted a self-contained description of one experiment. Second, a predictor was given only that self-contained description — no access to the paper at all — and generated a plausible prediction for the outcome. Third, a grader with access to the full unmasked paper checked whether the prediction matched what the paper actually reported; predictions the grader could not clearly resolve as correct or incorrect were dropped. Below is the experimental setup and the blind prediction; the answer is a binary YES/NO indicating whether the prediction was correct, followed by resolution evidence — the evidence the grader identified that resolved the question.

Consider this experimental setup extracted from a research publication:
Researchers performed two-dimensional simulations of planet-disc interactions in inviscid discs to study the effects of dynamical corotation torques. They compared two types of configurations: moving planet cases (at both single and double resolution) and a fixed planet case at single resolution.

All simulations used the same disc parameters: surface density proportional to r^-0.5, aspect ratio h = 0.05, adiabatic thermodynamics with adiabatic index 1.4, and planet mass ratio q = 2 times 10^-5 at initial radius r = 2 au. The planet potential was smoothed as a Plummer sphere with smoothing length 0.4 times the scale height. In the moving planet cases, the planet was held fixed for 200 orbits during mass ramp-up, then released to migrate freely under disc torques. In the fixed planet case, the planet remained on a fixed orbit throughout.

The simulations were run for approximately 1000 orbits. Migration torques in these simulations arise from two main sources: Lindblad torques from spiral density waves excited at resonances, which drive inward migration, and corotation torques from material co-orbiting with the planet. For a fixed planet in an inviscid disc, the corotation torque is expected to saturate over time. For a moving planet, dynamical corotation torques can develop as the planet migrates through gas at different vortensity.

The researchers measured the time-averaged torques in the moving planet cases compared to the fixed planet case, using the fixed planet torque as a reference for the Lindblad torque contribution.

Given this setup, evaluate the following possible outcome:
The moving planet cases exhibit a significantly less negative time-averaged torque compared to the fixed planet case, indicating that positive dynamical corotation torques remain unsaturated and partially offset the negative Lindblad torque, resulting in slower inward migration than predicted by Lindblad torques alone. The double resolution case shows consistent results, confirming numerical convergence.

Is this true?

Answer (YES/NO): YES